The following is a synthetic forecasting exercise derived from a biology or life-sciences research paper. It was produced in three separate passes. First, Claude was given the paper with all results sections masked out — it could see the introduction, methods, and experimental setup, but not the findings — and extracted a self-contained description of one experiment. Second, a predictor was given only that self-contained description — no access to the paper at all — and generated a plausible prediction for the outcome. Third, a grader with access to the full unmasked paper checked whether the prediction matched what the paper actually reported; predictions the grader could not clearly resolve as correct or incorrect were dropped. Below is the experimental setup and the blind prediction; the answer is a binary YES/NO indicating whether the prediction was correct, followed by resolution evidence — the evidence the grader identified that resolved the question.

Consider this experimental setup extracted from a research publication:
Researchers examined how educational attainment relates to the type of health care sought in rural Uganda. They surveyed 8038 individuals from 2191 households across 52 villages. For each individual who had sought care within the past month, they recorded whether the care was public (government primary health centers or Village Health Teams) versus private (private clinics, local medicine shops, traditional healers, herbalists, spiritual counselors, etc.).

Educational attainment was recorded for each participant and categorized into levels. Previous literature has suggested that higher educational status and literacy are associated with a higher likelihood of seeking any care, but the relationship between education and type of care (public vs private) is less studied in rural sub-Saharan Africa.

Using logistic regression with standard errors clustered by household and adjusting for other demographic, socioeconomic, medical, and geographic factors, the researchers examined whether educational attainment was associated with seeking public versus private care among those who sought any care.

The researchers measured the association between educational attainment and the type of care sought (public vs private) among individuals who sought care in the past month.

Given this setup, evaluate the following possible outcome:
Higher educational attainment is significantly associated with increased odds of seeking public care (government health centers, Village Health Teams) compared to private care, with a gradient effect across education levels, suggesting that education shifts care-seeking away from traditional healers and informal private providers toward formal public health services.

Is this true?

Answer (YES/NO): NO